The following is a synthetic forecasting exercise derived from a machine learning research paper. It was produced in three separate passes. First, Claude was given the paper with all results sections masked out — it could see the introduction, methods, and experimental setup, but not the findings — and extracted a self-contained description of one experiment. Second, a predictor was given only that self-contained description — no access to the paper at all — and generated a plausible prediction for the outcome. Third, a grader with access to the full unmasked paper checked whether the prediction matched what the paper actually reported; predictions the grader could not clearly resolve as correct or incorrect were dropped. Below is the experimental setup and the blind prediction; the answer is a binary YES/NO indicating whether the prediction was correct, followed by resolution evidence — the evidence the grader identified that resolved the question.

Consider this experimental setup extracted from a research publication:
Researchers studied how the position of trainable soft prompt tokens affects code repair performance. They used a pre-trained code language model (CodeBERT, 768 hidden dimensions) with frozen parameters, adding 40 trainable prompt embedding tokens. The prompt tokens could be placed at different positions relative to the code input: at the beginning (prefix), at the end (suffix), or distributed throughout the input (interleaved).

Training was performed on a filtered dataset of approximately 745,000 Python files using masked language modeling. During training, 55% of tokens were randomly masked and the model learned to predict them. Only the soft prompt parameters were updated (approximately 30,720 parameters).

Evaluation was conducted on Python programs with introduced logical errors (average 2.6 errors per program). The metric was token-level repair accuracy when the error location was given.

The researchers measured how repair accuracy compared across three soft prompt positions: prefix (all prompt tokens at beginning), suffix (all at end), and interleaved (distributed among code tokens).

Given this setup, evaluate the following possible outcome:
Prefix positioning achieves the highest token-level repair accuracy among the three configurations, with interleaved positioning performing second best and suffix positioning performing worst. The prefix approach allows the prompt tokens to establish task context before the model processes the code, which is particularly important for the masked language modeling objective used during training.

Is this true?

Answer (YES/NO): NO